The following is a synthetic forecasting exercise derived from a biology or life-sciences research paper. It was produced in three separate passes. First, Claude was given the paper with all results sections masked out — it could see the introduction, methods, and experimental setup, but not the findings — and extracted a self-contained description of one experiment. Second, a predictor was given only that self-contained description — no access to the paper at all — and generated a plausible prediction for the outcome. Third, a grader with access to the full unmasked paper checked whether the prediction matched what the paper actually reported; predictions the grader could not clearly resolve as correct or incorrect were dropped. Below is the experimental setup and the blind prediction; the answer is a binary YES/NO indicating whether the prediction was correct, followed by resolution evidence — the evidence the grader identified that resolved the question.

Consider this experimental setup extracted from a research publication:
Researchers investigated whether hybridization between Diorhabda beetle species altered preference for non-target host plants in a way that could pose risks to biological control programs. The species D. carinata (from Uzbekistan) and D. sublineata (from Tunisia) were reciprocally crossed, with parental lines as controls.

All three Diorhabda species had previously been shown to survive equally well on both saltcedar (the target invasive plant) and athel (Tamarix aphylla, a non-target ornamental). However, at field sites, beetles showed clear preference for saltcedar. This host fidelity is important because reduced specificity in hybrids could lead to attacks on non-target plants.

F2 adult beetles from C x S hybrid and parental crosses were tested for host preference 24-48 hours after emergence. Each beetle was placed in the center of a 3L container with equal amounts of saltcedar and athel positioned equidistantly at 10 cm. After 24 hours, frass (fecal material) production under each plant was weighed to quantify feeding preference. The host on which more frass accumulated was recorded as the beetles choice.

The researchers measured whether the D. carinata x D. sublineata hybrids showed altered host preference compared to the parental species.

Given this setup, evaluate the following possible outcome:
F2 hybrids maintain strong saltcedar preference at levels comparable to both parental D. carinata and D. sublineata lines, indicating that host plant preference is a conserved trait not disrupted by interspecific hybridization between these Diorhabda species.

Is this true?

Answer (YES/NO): NO